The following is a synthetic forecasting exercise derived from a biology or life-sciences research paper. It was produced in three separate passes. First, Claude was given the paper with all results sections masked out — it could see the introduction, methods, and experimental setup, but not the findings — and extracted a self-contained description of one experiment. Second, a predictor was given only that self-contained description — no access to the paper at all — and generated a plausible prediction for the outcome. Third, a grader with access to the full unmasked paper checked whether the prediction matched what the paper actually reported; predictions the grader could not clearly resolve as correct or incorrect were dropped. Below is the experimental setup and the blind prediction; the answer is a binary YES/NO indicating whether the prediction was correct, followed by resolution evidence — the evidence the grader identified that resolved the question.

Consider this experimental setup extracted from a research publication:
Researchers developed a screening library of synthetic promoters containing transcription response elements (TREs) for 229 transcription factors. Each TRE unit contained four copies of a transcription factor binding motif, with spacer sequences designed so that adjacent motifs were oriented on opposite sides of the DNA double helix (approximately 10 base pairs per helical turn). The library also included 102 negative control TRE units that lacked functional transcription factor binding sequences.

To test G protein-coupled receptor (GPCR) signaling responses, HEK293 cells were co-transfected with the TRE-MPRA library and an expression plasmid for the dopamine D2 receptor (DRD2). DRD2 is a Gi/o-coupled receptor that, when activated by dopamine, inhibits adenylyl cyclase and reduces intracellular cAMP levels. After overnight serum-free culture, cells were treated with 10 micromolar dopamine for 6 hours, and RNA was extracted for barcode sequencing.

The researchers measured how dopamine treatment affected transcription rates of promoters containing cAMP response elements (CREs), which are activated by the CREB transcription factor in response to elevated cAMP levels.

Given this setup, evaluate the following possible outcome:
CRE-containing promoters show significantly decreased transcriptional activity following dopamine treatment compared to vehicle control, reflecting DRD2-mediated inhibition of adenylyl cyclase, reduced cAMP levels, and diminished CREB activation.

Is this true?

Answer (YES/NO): NO